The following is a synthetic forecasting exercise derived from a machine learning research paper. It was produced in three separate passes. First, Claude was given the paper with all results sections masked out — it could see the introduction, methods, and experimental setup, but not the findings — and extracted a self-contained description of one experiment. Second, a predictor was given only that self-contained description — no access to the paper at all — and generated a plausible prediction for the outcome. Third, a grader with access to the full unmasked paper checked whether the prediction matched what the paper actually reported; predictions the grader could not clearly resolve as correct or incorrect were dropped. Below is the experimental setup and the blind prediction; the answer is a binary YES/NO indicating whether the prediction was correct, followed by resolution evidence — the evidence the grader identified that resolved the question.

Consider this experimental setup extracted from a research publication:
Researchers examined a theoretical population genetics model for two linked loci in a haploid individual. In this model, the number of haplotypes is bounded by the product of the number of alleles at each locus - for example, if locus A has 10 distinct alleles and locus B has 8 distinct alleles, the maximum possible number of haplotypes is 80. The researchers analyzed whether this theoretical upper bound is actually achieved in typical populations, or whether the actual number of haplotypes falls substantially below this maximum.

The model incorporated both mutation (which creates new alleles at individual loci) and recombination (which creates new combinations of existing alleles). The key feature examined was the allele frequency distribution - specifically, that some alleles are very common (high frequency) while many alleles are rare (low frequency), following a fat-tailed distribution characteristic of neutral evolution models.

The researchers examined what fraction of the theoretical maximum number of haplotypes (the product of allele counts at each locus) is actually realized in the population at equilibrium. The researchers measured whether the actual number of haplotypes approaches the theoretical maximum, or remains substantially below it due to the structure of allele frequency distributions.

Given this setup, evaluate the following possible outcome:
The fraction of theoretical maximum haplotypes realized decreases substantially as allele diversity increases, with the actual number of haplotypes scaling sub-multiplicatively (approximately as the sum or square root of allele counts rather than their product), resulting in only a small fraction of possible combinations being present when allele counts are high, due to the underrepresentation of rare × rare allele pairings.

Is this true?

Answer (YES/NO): NO